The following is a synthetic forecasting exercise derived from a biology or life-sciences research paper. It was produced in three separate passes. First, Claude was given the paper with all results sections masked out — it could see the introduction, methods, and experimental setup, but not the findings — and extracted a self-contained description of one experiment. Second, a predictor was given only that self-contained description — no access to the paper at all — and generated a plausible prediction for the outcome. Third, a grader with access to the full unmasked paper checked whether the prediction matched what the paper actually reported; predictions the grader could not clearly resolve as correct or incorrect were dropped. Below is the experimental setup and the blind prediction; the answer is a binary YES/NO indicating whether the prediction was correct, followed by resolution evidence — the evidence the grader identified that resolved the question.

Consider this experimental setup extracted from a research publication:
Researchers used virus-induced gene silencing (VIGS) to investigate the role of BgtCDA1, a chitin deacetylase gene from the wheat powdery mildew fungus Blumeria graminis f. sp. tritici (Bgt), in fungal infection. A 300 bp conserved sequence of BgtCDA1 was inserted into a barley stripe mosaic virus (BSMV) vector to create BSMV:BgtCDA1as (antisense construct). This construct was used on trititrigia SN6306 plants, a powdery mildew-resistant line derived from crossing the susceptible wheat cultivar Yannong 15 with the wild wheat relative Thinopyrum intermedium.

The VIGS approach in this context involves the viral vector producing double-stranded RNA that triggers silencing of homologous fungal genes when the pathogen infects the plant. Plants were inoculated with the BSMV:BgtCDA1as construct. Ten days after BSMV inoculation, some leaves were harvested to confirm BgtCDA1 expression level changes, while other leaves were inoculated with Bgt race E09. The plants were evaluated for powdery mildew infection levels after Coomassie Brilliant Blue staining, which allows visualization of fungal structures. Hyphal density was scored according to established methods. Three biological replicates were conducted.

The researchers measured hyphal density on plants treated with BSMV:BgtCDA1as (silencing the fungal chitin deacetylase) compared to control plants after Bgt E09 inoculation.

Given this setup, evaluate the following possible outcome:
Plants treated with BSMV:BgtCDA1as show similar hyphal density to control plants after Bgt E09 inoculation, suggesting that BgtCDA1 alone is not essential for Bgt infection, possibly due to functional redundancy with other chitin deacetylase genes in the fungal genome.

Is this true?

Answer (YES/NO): NO